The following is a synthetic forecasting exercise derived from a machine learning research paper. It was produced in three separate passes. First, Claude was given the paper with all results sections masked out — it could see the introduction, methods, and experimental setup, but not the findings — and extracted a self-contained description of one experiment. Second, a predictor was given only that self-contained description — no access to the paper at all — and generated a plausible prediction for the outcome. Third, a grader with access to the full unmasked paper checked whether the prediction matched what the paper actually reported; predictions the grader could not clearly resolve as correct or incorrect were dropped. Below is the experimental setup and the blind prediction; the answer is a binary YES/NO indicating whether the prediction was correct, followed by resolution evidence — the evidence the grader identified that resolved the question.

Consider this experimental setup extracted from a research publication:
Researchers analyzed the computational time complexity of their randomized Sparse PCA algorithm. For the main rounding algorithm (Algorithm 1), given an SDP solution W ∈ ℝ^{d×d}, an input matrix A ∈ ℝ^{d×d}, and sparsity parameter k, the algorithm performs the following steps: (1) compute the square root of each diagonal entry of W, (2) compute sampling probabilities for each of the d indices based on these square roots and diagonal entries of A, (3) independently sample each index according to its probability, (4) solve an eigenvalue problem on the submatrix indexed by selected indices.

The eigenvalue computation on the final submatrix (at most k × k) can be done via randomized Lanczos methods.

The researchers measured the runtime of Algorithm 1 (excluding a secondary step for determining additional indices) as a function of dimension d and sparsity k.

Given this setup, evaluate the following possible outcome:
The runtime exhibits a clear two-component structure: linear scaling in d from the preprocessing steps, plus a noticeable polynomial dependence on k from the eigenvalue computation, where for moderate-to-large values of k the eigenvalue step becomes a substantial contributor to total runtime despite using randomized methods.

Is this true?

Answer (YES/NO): YES